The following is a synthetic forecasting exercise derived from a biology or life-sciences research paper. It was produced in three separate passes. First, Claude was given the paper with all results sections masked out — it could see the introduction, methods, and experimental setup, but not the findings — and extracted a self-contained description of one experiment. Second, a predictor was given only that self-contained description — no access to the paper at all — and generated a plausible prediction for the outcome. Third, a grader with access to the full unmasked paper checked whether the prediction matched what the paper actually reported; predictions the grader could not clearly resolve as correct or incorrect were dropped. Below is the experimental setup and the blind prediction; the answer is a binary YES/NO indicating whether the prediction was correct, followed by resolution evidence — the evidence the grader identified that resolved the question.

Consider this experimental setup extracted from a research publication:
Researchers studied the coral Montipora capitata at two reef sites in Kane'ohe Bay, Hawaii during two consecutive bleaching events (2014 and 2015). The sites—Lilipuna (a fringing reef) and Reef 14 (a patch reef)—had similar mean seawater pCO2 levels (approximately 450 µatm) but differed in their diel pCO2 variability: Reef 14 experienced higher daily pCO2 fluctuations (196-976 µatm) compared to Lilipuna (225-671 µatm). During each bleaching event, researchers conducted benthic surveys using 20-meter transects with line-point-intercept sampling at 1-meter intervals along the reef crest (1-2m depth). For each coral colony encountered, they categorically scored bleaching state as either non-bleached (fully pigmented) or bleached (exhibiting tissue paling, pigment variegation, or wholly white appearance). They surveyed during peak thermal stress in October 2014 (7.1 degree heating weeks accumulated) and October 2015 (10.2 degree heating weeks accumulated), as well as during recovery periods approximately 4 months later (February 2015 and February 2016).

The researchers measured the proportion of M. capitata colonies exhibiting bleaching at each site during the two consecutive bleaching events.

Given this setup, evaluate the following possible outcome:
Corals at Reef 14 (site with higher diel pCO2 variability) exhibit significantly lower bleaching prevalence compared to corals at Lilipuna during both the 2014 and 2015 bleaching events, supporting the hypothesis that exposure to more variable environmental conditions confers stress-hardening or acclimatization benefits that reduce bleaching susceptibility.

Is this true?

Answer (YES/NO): NO